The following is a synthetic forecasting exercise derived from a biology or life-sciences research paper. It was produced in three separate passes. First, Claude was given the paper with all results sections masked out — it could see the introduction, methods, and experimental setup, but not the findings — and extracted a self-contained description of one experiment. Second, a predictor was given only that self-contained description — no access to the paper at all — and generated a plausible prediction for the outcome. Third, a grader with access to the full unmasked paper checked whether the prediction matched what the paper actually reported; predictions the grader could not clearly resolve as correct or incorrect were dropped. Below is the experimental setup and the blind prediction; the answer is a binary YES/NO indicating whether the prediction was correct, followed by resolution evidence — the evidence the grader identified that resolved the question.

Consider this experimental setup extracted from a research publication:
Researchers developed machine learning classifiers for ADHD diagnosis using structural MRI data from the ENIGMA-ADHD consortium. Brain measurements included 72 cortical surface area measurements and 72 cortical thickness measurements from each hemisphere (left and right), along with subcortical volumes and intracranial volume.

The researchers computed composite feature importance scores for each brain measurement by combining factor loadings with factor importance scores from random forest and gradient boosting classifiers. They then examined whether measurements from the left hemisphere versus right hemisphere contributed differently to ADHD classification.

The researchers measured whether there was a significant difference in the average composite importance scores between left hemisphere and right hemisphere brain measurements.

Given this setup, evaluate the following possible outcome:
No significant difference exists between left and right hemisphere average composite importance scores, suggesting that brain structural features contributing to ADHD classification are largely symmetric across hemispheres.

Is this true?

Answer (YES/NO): YES